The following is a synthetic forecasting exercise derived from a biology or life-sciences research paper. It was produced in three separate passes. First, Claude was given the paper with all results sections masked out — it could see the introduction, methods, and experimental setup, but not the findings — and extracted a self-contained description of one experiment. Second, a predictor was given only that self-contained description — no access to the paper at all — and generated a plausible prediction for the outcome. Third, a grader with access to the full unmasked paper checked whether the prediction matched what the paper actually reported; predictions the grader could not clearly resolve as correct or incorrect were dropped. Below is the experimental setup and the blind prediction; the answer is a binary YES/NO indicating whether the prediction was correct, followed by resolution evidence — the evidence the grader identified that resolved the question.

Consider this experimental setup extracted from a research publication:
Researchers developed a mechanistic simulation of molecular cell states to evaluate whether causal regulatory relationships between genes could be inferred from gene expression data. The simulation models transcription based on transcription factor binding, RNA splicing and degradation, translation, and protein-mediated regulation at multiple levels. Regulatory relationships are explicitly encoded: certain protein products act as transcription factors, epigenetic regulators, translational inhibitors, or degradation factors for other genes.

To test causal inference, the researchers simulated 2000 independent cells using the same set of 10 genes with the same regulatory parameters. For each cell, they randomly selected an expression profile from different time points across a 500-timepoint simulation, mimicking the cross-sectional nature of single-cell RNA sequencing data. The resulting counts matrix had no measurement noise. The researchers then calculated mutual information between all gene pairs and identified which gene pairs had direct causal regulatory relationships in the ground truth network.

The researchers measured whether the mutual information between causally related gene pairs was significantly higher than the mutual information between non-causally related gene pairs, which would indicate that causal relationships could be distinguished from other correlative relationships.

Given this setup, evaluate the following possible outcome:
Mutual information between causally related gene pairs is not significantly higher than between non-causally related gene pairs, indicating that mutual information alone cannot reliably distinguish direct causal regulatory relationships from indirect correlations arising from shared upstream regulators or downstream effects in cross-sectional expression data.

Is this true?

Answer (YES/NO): YES